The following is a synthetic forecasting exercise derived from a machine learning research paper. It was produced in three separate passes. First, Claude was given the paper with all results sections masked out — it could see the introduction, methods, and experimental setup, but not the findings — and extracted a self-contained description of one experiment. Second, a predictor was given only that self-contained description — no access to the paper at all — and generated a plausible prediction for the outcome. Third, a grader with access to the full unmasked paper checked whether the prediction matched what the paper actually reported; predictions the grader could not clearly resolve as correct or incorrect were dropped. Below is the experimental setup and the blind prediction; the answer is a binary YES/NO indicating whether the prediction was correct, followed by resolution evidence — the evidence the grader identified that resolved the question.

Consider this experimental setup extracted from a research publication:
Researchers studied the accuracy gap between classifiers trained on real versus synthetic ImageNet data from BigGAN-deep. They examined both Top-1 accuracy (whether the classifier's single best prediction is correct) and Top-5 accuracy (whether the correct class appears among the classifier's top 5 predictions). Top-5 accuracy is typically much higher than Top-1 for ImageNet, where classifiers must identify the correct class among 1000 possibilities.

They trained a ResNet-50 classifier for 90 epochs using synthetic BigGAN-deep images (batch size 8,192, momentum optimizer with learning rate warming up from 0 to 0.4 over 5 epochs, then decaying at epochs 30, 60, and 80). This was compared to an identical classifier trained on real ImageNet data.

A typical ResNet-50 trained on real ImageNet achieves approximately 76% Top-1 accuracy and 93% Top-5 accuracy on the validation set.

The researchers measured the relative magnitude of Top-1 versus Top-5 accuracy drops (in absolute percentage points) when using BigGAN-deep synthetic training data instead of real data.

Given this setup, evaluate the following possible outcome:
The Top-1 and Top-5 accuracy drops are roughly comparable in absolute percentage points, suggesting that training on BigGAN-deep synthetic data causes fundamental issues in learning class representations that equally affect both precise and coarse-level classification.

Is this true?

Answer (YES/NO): NO